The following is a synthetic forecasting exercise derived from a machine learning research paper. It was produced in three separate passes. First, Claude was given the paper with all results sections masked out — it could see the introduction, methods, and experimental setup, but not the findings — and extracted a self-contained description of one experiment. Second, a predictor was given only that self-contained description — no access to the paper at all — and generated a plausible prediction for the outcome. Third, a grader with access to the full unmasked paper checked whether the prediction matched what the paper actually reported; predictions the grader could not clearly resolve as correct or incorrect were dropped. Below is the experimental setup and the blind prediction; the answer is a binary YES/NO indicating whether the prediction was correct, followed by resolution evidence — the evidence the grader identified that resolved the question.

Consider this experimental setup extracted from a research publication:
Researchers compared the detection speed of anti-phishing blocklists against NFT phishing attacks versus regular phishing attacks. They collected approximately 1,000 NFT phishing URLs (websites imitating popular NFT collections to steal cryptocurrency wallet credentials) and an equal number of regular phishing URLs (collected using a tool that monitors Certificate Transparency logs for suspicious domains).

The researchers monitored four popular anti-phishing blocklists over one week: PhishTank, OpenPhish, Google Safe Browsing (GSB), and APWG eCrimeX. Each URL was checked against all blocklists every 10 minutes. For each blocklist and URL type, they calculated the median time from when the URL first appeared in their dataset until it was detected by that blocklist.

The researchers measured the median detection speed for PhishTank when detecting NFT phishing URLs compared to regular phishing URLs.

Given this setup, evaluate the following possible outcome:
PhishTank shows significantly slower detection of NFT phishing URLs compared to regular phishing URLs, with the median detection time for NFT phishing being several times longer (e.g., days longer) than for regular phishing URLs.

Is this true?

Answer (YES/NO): NO